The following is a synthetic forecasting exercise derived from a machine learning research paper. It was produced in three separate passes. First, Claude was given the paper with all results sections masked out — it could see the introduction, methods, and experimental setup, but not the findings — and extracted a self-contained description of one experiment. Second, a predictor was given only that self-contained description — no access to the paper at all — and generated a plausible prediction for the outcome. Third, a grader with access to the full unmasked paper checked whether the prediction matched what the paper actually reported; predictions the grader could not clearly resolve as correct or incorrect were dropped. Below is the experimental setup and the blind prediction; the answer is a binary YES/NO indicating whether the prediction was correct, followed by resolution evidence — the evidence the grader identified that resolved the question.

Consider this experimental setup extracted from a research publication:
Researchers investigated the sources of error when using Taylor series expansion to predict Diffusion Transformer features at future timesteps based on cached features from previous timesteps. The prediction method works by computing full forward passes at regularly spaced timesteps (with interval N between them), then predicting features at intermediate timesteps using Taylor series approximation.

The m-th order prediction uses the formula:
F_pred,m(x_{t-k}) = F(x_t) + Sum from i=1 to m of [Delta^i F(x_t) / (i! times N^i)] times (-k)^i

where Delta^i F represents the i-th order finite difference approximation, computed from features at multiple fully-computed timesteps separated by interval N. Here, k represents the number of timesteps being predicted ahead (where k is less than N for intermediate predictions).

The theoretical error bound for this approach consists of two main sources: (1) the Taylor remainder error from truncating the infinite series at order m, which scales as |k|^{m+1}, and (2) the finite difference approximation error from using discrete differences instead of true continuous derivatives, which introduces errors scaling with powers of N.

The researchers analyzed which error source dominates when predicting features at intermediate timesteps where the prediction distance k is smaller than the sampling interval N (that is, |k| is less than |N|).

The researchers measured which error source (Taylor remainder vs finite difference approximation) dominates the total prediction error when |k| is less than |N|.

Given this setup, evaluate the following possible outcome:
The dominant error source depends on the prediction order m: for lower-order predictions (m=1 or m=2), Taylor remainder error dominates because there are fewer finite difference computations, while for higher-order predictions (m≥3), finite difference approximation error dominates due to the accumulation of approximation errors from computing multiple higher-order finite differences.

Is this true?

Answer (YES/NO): NO